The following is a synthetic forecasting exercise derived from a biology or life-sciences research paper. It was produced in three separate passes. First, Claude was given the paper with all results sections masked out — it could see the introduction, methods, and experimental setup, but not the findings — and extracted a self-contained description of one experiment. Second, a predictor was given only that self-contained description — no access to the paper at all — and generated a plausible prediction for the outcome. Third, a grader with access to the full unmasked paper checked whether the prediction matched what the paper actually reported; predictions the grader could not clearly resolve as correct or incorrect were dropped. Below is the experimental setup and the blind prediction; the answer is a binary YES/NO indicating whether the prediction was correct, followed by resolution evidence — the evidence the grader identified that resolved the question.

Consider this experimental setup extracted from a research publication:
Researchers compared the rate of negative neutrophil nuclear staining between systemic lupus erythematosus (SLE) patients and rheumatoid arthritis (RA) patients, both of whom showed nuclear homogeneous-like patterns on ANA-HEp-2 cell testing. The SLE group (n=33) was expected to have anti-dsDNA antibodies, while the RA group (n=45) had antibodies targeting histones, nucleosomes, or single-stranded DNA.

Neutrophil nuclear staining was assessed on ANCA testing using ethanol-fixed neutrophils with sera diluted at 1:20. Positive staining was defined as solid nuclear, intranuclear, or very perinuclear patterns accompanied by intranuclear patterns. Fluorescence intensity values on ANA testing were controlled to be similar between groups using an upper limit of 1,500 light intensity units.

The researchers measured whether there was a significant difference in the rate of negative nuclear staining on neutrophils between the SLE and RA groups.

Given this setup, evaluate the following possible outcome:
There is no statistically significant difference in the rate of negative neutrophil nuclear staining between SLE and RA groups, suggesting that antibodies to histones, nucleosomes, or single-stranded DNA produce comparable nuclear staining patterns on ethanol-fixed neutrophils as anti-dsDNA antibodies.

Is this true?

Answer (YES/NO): YES